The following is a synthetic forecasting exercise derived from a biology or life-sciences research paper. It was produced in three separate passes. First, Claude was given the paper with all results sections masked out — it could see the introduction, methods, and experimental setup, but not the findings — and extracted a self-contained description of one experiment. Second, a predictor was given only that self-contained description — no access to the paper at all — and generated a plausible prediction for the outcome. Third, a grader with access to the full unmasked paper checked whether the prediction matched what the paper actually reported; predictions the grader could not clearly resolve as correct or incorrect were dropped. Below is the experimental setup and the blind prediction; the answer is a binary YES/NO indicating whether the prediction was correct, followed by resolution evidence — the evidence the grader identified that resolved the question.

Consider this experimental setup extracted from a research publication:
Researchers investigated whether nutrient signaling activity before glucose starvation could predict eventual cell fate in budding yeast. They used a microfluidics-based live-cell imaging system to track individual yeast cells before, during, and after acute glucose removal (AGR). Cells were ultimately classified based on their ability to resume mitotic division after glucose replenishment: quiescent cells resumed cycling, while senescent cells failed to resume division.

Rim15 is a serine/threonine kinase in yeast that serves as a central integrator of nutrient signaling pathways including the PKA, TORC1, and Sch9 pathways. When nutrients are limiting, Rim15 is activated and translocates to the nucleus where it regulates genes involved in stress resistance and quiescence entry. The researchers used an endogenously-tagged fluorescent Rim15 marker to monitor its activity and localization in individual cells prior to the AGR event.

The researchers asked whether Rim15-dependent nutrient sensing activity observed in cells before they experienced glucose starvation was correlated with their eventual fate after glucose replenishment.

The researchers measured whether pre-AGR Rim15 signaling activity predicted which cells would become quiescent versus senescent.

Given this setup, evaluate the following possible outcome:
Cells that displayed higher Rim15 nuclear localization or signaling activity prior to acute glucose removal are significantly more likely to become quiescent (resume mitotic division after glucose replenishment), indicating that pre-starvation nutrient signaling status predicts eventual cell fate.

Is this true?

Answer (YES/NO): YES